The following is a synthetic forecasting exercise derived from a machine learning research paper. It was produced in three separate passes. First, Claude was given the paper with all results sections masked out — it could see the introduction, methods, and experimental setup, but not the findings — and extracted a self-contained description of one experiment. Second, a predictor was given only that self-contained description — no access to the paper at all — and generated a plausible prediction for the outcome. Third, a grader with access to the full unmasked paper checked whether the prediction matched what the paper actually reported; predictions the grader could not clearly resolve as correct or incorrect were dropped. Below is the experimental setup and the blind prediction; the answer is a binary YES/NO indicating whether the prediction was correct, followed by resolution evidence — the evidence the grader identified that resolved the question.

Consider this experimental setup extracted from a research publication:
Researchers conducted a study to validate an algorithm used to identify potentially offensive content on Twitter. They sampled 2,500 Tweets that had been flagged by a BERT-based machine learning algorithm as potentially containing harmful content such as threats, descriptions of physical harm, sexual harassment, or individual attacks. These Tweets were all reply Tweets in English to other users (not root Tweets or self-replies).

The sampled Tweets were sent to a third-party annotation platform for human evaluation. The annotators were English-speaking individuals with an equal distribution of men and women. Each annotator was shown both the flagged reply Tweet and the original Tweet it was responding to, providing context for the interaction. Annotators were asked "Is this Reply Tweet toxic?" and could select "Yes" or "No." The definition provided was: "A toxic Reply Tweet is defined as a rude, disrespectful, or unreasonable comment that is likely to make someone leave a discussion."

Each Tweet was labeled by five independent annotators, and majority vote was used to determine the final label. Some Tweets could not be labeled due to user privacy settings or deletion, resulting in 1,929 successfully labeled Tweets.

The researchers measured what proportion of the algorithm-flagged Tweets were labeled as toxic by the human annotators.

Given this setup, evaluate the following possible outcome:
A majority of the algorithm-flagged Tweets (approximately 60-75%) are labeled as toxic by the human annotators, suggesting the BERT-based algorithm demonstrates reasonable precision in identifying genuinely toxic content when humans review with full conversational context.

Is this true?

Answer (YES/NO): NO